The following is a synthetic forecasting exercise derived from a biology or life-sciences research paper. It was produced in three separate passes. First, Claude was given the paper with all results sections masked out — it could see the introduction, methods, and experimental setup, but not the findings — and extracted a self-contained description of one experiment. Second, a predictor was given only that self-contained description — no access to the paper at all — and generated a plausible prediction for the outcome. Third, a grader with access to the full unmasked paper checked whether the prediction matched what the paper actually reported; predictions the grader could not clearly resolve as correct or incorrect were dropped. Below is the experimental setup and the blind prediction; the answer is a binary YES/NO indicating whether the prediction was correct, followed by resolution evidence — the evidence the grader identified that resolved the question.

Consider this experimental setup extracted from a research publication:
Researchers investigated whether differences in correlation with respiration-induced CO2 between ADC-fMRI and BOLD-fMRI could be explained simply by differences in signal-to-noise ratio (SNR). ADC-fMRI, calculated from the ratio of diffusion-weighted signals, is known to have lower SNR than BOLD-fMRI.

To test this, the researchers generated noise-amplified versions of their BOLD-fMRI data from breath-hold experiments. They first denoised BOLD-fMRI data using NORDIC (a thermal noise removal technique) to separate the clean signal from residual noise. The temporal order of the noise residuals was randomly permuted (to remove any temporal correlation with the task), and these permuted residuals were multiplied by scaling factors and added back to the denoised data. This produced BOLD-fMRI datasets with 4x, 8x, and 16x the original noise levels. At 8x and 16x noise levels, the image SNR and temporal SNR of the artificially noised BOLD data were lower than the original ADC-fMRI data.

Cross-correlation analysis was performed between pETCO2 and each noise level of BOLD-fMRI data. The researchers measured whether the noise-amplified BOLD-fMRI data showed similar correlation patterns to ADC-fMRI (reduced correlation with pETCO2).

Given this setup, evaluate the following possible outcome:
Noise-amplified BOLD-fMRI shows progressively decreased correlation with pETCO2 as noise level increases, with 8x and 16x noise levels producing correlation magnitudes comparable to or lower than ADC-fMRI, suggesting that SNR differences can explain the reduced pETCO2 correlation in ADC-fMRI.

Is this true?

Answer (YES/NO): NO